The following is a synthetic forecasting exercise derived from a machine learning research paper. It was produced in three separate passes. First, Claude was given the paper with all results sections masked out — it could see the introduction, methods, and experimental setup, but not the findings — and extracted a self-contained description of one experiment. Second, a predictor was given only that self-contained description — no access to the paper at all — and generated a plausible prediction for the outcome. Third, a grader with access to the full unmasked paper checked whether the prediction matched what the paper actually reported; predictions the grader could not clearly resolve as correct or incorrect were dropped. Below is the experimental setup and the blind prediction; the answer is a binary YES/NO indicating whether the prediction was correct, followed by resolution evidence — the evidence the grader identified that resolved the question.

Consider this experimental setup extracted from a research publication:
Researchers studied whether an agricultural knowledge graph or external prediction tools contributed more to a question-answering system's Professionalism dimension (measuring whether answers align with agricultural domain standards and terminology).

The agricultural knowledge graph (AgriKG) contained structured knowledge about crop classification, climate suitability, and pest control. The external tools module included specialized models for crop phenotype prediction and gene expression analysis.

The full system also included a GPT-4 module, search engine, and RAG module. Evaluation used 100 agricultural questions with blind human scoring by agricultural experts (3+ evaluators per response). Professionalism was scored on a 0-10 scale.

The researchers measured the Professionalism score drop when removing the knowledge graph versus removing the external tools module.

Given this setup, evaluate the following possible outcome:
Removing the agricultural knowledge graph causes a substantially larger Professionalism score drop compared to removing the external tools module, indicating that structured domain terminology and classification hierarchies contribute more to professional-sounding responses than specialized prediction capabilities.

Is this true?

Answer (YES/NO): NO